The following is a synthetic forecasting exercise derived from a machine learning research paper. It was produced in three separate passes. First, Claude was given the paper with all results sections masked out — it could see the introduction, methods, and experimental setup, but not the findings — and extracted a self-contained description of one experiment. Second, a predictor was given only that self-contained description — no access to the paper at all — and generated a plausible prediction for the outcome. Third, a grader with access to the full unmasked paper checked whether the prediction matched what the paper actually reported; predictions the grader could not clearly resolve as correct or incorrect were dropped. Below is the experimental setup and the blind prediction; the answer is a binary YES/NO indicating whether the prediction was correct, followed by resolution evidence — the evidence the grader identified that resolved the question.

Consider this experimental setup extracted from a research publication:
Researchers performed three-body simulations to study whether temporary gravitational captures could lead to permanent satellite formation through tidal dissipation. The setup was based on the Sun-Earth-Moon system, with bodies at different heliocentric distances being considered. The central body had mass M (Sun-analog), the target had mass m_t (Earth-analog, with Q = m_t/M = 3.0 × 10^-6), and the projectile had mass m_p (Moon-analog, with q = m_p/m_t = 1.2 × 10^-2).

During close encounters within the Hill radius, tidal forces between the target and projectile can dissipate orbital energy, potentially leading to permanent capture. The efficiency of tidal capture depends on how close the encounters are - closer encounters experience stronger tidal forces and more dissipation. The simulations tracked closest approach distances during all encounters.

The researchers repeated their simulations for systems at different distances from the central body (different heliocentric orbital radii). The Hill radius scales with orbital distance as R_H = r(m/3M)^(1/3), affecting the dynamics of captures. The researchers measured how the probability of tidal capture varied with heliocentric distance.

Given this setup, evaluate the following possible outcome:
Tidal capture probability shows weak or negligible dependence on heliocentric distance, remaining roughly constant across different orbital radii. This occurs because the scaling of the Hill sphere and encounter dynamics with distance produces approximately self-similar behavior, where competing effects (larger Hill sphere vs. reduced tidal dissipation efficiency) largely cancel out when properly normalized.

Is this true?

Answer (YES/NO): NO